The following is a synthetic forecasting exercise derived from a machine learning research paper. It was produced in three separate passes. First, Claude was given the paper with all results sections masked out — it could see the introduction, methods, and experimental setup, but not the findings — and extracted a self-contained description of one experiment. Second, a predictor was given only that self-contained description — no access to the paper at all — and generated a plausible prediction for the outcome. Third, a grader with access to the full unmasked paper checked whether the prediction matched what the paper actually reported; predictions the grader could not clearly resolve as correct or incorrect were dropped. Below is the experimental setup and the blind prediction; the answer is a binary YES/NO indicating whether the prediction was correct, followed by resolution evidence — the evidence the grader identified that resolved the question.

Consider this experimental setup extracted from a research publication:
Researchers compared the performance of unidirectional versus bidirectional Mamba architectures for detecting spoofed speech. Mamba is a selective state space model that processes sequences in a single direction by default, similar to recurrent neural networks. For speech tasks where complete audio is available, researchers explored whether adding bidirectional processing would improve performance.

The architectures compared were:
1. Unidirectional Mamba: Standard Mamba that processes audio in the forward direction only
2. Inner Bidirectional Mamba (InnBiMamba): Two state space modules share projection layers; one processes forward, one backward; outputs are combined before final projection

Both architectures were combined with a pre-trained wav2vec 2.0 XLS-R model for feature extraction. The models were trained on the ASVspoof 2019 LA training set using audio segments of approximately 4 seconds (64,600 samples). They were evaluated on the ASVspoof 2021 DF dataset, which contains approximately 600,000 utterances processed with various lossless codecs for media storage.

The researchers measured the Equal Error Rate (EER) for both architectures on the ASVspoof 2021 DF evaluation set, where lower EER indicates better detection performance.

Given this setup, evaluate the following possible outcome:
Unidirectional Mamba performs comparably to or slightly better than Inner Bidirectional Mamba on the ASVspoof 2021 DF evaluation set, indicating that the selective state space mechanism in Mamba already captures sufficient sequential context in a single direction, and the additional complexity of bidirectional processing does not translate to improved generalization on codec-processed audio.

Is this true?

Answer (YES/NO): NO